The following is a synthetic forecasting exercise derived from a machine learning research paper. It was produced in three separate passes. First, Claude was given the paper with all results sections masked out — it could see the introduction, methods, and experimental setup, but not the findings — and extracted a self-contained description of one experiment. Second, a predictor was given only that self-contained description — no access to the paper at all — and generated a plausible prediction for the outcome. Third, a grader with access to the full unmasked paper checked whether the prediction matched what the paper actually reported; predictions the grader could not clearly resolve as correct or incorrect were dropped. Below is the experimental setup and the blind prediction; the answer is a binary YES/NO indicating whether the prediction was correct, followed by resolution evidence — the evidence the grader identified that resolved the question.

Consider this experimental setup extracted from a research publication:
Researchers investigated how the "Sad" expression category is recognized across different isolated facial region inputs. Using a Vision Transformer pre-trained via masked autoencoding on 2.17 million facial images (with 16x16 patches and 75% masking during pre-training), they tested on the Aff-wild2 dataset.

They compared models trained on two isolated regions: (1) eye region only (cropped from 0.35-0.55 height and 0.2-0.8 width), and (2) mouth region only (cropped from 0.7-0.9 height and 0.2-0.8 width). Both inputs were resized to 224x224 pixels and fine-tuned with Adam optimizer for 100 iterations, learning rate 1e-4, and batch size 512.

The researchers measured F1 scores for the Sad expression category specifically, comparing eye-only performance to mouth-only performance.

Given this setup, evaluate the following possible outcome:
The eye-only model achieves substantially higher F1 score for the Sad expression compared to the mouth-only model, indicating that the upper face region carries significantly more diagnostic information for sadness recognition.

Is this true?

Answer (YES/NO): NO